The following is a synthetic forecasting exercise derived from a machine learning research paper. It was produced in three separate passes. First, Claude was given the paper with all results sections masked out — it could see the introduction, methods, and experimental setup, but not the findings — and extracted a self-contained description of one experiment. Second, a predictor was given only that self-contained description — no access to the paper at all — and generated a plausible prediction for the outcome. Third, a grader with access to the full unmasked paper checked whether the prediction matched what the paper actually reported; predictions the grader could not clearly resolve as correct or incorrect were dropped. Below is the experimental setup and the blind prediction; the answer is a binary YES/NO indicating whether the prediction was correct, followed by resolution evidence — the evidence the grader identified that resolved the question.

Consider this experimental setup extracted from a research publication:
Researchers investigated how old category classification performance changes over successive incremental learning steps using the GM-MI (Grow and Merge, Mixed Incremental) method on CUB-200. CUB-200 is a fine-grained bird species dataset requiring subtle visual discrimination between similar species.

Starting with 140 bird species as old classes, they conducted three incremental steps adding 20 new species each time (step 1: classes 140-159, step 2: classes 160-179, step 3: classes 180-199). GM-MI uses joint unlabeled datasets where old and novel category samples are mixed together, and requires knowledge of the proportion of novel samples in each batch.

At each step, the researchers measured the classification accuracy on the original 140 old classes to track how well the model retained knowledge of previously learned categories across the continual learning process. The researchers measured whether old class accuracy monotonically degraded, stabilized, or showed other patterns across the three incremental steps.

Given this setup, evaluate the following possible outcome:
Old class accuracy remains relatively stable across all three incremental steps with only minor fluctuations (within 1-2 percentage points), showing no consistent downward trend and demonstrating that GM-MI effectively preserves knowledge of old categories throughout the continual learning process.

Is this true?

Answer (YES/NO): NO